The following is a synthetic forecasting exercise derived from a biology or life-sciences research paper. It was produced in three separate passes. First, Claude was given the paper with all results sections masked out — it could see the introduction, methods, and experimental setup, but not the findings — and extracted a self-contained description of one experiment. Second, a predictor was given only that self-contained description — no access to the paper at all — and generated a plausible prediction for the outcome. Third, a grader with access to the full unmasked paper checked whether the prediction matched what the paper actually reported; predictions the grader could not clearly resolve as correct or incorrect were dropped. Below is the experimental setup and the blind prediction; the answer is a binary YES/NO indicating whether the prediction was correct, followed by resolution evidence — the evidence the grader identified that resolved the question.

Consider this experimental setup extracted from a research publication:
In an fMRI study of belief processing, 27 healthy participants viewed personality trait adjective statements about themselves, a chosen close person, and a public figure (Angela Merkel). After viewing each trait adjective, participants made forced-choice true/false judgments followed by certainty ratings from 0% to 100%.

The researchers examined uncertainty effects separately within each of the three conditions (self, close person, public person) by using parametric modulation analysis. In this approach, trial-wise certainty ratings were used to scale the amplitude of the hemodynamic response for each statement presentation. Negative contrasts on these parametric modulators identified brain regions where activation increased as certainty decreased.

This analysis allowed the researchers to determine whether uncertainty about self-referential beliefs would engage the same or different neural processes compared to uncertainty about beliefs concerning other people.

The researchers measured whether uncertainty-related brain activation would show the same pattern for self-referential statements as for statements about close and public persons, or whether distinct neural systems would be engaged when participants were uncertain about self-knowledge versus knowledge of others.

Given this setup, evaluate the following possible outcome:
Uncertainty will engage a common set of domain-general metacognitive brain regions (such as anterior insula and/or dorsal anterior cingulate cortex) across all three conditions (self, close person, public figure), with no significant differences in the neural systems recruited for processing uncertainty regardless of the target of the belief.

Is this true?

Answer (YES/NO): NO